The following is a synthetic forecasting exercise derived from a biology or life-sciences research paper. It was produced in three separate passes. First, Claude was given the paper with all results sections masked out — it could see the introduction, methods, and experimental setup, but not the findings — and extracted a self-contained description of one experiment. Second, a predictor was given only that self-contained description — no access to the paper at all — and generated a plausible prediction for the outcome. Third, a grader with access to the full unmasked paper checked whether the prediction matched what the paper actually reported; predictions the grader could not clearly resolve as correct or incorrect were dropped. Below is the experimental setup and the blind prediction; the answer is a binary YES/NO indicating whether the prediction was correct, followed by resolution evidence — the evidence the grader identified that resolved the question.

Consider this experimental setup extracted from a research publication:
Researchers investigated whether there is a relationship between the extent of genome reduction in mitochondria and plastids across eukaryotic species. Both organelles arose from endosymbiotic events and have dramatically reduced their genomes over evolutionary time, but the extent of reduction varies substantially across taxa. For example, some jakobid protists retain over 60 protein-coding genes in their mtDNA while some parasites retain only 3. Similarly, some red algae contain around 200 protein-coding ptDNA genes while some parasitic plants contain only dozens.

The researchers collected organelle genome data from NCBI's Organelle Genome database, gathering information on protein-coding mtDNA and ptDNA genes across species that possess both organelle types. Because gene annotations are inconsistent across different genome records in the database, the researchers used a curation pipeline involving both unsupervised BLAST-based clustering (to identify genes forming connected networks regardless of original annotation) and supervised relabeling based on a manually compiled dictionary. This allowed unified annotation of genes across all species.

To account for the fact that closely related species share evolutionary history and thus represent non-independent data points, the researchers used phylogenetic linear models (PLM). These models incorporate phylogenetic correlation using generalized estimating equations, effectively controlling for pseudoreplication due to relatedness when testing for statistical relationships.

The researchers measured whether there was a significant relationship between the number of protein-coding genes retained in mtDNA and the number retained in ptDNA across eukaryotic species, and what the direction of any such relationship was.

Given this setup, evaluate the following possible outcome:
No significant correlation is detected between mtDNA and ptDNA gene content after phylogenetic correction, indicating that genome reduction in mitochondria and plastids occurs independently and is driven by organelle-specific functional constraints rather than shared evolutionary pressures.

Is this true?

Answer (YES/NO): NO